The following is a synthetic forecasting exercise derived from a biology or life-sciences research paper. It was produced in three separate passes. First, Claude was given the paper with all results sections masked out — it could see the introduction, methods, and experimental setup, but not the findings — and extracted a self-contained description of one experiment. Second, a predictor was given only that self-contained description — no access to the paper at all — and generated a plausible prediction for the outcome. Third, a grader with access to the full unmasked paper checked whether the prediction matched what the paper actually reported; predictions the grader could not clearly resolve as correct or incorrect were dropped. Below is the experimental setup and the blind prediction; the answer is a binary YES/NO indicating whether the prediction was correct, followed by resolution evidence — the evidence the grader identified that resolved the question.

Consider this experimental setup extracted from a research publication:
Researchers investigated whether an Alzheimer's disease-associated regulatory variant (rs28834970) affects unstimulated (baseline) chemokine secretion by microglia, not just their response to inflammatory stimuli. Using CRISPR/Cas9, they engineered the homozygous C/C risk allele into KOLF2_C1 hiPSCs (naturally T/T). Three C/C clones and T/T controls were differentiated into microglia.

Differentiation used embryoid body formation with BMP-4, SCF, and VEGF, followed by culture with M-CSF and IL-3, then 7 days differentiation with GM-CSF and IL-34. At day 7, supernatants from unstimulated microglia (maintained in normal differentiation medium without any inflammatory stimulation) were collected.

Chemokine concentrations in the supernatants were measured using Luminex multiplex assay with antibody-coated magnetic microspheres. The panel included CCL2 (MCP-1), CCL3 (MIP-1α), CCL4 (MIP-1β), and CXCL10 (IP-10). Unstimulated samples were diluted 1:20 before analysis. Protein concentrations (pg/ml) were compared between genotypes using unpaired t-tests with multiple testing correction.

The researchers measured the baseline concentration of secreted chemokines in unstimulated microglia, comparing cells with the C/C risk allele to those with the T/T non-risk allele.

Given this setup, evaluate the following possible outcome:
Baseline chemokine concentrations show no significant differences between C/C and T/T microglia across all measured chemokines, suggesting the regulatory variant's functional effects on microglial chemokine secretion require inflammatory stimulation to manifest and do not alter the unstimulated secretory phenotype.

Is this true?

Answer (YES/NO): NO